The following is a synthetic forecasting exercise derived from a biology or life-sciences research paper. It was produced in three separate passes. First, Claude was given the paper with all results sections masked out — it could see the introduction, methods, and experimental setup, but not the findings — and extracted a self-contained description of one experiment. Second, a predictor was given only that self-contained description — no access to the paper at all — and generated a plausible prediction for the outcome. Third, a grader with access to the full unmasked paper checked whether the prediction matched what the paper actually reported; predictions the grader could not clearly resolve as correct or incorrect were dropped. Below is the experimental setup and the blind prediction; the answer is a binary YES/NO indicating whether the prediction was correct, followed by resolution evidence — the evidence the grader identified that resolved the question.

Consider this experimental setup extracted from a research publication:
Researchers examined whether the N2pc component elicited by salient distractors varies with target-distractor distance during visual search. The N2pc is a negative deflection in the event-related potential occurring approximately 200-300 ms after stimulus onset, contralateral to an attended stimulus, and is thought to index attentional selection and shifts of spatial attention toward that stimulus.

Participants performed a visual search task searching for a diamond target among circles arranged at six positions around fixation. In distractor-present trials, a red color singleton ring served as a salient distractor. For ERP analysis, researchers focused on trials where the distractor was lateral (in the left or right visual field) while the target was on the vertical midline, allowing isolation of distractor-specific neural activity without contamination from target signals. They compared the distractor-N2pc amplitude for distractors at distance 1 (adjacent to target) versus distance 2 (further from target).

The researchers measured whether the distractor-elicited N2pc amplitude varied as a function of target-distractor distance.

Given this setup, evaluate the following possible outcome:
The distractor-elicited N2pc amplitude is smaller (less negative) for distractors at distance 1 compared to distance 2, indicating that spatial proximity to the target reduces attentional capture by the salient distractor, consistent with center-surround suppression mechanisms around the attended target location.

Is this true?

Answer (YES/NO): NO